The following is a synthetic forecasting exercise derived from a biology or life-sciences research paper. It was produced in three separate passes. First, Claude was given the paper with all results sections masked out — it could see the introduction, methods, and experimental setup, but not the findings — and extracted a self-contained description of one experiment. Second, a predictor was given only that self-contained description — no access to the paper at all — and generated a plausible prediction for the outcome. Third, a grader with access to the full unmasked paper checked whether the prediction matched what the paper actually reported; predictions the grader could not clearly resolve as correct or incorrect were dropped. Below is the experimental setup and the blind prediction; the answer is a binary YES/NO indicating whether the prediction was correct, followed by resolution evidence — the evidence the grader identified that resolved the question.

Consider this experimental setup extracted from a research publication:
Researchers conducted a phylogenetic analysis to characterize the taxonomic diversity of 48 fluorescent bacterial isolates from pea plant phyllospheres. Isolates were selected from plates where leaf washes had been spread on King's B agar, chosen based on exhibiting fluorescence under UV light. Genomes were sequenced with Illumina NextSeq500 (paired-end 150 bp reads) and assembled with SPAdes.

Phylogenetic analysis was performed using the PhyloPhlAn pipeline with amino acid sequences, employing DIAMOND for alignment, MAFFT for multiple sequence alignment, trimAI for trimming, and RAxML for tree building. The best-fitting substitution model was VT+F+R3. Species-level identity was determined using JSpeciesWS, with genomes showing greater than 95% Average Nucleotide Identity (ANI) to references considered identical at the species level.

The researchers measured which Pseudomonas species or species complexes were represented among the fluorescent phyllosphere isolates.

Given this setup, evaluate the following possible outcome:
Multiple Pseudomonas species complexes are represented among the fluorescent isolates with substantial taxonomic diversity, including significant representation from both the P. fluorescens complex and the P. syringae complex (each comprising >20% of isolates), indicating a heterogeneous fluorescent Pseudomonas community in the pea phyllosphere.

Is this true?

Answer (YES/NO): YES